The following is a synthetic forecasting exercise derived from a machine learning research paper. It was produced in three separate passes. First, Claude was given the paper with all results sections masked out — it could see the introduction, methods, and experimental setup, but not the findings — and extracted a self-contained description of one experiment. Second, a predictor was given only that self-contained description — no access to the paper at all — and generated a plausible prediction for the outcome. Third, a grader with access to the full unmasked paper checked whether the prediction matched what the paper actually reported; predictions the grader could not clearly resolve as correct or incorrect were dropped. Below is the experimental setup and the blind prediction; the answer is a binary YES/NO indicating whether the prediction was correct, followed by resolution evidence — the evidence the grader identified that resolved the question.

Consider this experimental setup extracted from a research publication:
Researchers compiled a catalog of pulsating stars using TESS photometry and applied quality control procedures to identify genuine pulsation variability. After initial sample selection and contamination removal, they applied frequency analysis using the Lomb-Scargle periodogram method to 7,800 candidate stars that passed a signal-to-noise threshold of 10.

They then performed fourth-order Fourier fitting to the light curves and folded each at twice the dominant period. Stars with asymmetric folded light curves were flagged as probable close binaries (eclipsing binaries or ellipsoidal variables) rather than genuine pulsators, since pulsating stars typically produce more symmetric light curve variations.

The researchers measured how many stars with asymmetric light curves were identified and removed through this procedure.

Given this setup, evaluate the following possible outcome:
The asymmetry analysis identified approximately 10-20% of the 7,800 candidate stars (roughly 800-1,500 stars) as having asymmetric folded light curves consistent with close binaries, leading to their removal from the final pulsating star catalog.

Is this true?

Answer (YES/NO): YES